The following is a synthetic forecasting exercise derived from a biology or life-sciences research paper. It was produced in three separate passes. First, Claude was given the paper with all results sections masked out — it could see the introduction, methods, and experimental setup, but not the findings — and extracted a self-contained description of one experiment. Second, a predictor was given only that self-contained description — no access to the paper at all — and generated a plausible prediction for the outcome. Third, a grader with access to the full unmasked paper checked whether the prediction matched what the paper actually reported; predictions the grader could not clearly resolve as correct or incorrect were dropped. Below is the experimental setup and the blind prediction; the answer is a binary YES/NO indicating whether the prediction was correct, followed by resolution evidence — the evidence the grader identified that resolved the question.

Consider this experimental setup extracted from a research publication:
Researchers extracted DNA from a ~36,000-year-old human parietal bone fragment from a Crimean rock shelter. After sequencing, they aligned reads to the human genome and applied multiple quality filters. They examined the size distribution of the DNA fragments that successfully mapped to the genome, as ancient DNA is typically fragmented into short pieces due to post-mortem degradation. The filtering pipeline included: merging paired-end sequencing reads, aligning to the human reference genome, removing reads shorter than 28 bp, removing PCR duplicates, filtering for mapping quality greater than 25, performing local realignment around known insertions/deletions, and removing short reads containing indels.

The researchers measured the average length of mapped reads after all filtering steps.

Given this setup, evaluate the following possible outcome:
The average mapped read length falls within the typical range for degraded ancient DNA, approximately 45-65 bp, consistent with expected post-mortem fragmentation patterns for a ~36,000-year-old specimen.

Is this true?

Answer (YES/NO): NO